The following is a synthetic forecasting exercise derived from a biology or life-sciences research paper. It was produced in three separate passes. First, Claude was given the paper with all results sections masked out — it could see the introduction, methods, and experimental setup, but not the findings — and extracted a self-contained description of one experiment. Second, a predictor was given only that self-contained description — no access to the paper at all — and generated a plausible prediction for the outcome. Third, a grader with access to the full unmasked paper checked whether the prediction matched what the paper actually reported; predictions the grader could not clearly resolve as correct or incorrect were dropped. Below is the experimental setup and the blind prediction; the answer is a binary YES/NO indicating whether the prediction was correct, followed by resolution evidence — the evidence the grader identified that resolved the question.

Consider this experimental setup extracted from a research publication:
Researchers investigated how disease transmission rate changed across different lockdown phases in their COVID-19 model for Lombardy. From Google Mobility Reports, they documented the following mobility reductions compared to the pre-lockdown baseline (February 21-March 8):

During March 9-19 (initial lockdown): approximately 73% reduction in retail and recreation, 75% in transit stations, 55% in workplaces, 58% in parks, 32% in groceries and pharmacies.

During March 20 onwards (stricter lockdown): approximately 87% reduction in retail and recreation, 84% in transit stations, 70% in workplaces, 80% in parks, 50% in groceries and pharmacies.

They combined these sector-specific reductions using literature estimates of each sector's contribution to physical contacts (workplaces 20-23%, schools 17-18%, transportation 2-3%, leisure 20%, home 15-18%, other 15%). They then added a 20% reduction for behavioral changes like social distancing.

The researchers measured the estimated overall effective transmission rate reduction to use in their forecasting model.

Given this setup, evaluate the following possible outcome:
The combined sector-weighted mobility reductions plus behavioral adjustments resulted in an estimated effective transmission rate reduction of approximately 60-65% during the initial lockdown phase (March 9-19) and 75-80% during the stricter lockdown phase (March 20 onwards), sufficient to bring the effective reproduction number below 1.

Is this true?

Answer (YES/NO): NO